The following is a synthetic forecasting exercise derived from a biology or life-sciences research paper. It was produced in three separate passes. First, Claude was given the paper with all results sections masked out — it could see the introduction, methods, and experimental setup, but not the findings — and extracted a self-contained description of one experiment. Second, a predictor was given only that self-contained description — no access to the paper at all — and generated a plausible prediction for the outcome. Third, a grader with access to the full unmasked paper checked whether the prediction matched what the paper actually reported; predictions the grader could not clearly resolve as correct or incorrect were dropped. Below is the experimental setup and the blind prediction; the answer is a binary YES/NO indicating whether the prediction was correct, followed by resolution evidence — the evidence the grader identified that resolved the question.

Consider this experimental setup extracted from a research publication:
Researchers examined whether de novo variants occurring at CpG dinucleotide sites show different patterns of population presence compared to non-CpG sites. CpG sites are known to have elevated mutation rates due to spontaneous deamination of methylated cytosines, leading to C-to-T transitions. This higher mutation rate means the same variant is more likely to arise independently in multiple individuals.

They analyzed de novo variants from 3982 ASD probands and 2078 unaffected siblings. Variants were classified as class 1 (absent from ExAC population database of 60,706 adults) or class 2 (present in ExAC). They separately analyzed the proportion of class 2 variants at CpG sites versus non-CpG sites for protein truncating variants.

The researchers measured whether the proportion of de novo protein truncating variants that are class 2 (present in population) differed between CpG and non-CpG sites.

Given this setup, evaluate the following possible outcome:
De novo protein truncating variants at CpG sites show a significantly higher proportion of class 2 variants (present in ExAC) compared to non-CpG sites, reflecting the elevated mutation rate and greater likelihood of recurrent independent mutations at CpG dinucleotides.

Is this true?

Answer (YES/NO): YES